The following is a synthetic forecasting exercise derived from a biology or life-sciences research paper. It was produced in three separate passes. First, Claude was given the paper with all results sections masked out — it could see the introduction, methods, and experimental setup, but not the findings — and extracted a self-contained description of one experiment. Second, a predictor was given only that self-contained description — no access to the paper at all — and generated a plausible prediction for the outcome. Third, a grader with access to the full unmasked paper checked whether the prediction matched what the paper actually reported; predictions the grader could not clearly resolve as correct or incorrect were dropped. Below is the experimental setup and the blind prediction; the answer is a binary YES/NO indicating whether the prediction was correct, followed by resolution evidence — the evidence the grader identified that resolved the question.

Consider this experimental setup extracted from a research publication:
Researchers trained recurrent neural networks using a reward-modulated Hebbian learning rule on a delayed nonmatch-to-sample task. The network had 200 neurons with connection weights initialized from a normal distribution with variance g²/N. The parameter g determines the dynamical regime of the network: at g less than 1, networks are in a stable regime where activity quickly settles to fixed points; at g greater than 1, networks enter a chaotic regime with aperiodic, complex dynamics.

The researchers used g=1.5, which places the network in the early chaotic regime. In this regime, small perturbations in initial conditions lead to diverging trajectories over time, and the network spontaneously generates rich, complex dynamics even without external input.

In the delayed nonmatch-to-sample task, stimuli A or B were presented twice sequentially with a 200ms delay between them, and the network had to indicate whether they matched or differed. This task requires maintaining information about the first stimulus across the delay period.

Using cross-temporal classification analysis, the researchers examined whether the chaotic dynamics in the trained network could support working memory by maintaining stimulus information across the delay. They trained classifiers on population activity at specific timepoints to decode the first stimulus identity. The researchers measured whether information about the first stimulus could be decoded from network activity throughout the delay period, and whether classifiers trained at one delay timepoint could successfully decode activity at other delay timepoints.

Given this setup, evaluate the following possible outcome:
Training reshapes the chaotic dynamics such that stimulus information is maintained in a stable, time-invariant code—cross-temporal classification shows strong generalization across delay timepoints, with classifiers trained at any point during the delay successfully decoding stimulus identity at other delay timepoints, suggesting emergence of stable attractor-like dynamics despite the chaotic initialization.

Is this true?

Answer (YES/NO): NO